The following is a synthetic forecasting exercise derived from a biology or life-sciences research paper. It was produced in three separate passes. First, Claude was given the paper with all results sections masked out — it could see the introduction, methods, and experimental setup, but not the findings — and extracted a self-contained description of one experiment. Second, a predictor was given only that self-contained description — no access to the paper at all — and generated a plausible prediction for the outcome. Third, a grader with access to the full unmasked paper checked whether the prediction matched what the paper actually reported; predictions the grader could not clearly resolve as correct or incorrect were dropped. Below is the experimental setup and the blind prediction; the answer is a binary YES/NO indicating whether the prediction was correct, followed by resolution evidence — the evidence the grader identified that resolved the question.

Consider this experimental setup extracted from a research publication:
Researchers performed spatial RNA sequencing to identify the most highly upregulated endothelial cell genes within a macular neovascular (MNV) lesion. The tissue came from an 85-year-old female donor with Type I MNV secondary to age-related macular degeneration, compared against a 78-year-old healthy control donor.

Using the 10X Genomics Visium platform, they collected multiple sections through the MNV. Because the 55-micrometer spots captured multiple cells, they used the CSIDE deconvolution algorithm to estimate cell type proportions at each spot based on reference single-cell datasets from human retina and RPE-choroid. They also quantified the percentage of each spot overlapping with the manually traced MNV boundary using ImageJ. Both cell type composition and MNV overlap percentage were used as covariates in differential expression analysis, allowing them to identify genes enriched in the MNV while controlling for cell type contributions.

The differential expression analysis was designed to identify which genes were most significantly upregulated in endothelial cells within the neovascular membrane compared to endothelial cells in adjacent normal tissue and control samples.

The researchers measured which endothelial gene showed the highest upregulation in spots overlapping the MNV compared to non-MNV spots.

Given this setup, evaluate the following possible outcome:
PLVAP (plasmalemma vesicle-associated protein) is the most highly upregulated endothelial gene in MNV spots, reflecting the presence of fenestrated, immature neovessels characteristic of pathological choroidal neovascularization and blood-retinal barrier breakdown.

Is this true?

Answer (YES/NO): NO